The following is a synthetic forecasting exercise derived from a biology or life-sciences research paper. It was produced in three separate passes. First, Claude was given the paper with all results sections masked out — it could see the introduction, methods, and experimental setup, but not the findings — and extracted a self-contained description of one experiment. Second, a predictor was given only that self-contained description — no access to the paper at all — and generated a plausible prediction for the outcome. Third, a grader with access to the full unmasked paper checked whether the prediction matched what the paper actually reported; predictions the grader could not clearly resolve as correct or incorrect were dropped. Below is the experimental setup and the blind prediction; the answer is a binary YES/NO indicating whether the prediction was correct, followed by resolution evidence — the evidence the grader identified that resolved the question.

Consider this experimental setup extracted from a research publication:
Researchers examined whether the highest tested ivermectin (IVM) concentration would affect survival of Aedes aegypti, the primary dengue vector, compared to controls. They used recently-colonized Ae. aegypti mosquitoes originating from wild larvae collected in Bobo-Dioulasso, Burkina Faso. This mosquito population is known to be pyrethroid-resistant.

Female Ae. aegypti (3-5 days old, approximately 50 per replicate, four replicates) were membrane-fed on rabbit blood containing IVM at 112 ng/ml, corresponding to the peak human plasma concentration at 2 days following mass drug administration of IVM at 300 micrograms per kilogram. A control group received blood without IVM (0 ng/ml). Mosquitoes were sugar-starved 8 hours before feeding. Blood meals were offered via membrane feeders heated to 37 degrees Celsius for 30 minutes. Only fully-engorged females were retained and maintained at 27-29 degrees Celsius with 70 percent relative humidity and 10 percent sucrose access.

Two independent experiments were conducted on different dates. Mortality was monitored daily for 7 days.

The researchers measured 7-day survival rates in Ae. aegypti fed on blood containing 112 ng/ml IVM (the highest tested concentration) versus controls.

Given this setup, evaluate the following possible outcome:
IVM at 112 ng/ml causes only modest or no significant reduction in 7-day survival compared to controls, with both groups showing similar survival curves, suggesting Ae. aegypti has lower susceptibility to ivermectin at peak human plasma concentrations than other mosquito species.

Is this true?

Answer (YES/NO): YES